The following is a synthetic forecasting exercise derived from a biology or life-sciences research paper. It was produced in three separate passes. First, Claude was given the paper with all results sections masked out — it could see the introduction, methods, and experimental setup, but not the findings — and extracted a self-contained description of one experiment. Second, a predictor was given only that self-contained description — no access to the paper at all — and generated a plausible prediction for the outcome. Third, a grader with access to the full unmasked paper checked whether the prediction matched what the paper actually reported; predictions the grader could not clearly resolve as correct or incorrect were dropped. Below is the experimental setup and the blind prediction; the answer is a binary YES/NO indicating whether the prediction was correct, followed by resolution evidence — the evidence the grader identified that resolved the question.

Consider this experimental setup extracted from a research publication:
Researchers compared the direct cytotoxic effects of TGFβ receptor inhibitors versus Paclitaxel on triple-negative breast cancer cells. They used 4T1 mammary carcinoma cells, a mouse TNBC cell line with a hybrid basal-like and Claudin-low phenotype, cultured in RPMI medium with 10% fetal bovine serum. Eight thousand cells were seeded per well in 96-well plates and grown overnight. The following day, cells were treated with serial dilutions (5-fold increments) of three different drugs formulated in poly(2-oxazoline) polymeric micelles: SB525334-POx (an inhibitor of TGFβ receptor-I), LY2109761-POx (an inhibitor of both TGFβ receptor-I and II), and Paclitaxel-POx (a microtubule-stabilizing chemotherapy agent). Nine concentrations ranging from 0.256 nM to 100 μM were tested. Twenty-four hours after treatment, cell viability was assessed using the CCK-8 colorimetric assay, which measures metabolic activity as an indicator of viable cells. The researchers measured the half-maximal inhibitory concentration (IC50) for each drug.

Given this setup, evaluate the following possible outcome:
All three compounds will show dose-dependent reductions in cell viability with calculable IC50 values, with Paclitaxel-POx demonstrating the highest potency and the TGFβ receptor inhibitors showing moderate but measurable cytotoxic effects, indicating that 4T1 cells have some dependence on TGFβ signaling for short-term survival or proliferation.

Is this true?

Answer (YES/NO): NO